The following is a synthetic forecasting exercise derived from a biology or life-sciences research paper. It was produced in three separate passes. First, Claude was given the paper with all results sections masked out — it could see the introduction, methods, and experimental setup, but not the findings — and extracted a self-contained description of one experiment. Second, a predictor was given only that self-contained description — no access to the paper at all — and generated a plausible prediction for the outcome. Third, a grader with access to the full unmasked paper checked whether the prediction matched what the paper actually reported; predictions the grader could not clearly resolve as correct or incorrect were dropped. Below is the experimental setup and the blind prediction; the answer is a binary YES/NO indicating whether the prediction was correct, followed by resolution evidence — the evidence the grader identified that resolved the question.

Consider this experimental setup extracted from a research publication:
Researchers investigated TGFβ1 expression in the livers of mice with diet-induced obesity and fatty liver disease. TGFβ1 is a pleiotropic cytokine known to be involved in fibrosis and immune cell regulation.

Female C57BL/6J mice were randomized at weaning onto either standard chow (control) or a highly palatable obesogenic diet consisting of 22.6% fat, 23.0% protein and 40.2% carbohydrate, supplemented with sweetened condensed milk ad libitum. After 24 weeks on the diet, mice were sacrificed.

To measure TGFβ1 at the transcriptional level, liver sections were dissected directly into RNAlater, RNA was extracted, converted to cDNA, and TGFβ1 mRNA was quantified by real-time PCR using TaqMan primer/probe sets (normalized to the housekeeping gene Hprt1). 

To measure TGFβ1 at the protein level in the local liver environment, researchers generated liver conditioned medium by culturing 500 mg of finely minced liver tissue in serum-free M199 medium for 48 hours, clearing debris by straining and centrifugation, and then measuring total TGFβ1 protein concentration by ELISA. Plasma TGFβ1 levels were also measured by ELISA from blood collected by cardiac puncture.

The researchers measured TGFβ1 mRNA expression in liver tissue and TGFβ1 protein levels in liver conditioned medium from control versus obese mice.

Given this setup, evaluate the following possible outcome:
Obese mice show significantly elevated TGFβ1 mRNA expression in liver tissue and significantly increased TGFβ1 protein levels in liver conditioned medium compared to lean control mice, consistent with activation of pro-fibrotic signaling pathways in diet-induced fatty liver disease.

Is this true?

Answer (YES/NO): YES